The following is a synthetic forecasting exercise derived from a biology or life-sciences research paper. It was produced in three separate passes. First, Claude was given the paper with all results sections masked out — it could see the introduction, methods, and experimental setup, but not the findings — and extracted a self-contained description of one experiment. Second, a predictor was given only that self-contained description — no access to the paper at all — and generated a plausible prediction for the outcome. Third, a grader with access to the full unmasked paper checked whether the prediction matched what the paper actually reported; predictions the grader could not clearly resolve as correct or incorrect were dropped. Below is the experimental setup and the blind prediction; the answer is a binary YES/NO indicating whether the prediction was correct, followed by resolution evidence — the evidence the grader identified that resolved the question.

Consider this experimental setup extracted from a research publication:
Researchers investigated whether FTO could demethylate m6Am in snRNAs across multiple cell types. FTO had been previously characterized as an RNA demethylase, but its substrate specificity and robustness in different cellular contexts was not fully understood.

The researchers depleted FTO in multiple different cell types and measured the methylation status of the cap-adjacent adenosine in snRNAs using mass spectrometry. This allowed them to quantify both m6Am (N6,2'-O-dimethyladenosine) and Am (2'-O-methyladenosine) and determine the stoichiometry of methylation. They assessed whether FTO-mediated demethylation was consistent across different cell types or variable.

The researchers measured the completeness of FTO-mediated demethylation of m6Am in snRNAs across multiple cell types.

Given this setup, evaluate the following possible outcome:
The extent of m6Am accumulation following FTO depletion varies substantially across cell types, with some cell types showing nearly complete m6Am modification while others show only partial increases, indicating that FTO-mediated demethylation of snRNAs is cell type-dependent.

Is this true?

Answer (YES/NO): NO